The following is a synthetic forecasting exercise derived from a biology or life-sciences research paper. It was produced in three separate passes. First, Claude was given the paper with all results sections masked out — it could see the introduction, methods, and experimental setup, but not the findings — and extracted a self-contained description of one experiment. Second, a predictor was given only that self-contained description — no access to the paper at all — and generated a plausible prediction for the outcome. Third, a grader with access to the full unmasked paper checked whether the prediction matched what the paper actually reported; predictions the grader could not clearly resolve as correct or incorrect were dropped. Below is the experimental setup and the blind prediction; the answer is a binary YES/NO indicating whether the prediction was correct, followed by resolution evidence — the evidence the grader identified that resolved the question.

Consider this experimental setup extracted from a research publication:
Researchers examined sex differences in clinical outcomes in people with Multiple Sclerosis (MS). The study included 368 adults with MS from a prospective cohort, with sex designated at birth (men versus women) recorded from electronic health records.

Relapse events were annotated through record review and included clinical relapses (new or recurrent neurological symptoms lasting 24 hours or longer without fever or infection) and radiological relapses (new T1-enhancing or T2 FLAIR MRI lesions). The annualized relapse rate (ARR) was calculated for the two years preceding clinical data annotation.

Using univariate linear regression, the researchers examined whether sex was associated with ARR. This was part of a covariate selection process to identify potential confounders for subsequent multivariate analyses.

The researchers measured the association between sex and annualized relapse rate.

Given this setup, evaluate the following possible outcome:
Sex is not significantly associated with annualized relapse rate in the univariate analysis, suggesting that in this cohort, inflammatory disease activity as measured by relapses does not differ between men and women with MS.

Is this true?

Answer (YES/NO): NO